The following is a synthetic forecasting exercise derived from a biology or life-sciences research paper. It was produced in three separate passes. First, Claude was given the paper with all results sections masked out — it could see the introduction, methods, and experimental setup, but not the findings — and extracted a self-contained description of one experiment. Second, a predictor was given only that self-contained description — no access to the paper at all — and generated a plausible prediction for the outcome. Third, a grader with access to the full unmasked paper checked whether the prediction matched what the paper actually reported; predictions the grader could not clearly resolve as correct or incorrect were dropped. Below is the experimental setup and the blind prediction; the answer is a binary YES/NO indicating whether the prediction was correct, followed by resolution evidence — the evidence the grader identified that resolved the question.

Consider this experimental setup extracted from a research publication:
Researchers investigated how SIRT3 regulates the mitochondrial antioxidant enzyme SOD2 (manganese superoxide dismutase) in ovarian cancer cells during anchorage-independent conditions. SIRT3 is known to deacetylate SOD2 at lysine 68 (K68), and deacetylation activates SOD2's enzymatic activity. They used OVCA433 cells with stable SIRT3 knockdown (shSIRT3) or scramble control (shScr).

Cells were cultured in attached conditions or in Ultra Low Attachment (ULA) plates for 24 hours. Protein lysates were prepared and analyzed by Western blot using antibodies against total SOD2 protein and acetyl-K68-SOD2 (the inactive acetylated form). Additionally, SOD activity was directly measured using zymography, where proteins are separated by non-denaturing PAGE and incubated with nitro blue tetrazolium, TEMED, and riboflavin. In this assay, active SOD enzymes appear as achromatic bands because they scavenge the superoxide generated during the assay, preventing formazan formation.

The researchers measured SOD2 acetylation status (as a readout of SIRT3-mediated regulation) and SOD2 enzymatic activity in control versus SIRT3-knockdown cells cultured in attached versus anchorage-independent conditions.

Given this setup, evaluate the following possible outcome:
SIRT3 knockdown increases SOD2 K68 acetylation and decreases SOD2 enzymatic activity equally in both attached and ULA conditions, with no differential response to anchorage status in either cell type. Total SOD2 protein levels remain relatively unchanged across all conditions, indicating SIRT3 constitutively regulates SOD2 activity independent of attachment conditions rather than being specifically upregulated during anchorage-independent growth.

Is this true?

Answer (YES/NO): NO